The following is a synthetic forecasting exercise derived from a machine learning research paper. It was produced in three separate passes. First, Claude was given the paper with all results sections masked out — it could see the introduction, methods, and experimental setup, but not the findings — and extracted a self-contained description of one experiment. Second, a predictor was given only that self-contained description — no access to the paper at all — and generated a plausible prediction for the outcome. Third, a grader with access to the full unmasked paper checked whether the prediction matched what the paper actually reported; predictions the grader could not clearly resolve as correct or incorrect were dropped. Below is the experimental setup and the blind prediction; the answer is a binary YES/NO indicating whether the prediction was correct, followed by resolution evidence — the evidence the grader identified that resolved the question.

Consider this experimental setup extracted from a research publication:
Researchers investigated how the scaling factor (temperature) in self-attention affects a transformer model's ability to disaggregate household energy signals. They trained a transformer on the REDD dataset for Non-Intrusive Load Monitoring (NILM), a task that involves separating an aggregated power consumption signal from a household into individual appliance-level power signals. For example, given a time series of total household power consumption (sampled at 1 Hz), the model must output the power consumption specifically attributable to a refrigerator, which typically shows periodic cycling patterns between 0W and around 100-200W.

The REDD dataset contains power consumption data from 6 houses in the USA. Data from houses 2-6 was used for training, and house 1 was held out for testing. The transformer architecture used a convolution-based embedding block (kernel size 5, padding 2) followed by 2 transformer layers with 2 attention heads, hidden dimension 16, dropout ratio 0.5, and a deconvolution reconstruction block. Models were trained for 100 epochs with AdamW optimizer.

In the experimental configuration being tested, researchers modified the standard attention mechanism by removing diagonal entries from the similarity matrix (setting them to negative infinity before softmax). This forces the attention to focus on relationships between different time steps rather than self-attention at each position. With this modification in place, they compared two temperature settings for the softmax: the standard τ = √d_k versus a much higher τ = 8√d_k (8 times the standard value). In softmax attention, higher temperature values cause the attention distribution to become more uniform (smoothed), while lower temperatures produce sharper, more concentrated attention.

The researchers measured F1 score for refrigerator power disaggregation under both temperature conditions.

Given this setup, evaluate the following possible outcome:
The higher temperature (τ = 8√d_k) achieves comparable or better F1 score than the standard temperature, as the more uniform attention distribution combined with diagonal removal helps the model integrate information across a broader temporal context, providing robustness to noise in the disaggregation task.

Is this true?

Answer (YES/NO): NO